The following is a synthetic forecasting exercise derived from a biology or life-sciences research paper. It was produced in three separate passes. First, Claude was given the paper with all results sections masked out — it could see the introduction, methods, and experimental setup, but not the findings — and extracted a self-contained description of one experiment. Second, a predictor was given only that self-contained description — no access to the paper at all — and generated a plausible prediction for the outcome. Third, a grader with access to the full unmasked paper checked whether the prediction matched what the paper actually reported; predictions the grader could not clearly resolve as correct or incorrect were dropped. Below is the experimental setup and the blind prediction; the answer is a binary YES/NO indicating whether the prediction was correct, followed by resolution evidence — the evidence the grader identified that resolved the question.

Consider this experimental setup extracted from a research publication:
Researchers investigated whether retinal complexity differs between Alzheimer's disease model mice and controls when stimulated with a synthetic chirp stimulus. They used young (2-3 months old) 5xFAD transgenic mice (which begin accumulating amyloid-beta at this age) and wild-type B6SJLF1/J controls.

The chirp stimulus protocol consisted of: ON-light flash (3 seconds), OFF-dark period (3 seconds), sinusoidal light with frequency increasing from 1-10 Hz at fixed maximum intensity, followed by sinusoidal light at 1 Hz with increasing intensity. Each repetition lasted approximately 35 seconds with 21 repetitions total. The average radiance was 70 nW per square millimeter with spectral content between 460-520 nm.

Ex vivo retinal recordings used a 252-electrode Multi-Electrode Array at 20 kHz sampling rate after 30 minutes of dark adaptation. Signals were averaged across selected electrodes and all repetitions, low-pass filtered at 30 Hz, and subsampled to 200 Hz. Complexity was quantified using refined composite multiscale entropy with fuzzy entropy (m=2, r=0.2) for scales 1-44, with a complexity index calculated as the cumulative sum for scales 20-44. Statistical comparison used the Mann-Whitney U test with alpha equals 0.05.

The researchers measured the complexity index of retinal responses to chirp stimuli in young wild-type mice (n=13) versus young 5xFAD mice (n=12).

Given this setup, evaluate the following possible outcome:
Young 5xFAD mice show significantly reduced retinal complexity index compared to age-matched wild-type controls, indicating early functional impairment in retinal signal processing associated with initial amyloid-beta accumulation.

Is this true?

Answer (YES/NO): NO